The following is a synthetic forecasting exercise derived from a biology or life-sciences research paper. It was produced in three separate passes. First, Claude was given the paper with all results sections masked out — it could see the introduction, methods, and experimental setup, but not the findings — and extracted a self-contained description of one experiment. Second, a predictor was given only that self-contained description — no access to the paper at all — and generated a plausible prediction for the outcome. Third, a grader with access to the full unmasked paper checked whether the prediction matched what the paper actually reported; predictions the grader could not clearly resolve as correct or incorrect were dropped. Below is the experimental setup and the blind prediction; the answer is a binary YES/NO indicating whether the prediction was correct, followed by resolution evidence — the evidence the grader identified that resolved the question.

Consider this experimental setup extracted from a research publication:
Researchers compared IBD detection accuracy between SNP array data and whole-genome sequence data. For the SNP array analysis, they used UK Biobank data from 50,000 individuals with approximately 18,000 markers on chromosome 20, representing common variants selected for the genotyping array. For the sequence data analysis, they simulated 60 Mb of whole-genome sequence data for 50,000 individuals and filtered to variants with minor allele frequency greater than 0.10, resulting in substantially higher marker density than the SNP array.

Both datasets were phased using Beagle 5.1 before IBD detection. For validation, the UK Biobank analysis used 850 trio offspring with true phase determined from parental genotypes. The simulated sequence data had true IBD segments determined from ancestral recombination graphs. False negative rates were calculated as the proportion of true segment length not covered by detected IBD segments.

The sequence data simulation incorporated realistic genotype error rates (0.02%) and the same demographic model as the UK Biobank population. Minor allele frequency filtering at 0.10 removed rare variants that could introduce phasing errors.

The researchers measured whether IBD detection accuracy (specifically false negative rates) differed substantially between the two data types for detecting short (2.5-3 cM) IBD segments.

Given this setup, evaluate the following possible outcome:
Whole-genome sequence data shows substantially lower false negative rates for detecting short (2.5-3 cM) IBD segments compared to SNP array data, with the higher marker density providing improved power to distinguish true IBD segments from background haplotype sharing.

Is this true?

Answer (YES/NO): NO